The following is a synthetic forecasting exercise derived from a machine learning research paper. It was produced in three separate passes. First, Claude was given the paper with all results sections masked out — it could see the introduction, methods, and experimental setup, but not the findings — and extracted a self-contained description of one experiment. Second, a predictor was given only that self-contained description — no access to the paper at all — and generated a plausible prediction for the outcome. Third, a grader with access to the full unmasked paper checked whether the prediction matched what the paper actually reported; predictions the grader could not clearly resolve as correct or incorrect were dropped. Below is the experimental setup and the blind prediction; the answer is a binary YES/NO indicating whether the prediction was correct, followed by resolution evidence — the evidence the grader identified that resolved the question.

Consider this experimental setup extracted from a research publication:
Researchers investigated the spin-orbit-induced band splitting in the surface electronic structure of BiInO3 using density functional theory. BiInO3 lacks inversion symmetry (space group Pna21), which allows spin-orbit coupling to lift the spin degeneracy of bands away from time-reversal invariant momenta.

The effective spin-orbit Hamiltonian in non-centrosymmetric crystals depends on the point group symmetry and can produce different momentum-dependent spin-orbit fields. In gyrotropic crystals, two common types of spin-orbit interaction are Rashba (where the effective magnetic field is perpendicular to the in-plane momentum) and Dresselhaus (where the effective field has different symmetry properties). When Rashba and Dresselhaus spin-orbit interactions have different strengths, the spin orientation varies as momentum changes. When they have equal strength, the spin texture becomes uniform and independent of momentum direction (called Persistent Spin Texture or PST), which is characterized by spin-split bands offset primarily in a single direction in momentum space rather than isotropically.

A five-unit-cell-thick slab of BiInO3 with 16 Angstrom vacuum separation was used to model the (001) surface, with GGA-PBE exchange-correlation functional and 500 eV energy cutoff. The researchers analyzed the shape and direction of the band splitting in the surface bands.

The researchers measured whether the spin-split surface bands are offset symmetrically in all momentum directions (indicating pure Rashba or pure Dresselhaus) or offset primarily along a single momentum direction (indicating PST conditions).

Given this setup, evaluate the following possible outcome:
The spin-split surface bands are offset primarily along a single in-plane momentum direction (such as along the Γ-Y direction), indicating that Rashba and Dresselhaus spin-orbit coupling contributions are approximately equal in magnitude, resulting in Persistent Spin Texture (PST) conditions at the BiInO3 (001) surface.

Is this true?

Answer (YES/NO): NO